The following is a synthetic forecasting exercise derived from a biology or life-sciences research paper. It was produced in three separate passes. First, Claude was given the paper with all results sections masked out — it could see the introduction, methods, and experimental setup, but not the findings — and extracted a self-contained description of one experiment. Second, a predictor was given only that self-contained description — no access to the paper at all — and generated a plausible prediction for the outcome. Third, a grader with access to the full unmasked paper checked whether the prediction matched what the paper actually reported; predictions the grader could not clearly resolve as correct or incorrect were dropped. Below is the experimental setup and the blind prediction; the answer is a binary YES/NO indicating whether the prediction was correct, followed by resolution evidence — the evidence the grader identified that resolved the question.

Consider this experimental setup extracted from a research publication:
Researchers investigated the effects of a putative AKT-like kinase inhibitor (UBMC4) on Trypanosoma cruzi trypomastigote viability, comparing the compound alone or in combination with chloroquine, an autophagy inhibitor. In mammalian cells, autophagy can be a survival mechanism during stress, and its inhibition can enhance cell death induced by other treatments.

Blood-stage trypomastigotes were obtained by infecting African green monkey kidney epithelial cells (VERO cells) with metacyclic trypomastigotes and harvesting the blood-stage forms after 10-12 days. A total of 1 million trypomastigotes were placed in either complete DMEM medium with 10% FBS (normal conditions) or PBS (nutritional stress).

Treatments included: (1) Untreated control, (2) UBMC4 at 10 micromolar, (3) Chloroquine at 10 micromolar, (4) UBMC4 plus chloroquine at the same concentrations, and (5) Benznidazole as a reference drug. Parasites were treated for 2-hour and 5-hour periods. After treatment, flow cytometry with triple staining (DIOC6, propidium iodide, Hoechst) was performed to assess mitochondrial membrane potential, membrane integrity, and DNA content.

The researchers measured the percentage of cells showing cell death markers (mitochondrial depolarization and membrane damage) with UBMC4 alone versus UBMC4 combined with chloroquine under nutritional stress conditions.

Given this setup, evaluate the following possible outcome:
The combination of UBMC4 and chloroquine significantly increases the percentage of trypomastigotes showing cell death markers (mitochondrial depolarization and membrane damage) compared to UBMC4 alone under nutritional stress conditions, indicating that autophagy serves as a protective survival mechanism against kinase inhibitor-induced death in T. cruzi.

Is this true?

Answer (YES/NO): YES